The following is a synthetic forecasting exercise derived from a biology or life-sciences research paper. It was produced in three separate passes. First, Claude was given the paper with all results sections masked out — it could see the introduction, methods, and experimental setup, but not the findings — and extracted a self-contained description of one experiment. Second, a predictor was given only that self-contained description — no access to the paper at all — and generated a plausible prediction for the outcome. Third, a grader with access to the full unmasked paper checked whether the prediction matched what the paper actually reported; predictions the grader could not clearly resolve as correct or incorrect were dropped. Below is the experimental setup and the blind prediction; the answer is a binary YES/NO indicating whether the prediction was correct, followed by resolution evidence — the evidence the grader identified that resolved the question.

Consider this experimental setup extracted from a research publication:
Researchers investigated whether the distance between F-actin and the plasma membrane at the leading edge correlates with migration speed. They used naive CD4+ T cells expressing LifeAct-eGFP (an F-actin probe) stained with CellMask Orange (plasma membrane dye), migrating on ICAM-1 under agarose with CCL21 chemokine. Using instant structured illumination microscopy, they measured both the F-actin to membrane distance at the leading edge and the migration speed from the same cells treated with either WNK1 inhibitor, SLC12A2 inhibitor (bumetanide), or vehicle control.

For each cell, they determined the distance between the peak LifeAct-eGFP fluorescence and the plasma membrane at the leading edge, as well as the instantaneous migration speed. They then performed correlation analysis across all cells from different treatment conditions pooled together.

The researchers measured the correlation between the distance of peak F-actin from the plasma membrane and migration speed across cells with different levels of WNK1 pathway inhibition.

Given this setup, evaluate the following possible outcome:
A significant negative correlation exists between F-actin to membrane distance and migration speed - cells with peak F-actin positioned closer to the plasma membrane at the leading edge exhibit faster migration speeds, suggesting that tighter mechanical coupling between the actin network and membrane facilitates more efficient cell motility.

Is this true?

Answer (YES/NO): NO